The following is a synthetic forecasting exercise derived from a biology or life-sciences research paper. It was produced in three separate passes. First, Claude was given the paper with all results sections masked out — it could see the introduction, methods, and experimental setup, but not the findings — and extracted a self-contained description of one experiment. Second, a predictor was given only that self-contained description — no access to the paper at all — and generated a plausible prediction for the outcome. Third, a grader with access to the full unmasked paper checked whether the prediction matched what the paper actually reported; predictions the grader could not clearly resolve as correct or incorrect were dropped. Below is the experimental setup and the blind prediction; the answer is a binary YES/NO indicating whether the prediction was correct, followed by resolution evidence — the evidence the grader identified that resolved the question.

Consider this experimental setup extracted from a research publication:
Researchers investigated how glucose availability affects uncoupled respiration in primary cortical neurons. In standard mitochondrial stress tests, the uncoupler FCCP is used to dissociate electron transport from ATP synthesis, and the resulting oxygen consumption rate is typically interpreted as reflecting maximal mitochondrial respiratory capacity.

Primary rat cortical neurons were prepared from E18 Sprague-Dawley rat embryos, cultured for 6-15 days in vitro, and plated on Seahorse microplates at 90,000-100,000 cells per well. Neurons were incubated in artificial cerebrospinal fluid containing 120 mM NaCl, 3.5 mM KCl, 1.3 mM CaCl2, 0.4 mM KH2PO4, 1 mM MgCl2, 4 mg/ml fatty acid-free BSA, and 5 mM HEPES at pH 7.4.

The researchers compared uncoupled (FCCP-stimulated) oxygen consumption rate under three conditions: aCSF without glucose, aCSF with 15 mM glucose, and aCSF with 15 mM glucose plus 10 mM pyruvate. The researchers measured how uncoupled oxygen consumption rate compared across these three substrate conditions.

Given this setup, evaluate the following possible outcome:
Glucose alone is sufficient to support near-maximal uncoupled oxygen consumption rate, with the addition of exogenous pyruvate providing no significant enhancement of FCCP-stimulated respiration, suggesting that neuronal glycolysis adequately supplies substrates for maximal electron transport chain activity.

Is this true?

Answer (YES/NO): NO